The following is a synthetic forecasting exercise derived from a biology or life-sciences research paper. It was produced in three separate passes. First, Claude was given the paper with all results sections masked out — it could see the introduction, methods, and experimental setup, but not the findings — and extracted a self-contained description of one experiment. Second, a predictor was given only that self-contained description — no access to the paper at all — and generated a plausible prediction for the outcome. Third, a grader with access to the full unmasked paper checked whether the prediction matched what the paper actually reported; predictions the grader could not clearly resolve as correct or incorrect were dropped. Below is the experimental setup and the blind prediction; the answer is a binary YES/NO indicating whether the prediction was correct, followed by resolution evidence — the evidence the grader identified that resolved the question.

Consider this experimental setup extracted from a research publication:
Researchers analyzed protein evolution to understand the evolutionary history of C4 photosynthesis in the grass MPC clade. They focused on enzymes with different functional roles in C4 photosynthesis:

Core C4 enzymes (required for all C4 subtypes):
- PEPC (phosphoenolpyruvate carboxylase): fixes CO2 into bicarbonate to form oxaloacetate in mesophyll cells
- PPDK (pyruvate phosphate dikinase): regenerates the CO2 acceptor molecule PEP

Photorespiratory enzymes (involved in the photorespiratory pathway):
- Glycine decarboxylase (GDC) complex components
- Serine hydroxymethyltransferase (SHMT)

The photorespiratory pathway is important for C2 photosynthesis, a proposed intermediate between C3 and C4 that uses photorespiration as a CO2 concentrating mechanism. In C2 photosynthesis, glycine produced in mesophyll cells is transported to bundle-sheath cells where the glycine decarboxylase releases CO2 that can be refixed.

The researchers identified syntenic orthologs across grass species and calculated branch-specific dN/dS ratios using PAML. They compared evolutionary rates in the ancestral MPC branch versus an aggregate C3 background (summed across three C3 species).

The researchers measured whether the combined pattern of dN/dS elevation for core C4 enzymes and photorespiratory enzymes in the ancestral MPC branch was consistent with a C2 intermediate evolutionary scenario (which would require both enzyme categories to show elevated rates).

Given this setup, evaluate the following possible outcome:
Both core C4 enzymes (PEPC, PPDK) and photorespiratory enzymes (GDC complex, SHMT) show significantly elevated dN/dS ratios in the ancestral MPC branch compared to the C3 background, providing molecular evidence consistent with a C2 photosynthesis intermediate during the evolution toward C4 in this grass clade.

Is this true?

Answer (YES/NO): NO